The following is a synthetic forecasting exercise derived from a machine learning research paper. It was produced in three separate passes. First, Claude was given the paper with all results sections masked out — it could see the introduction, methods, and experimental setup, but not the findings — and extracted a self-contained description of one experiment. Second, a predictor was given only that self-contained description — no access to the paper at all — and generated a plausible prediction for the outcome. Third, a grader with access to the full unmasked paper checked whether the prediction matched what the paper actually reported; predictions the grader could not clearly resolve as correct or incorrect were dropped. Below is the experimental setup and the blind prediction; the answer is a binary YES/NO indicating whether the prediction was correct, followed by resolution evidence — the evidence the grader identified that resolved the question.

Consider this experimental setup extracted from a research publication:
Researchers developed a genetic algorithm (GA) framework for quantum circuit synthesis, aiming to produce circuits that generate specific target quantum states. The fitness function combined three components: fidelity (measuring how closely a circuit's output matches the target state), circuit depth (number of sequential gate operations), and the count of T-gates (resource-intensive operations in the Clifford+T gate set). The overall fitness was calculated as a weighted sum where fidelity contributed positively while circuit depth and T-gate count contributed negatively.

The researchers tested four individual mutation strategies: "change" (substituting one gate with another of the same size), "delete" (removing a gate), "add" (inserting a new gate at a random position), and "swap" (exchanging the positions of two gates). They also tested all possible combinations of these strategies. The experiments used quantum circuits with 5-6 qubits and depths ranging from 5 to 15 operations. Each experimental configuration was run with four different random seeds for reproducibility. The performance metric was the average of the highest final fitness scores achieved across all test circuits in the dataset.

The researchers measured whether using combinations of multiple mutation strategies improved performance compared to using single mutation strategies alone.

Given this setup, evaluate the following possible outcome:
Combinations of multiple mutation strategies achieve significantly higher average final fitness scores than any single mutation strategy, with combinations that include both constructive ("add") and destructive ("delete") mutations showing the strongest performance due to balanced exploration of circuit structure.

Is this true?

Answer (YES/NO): NO